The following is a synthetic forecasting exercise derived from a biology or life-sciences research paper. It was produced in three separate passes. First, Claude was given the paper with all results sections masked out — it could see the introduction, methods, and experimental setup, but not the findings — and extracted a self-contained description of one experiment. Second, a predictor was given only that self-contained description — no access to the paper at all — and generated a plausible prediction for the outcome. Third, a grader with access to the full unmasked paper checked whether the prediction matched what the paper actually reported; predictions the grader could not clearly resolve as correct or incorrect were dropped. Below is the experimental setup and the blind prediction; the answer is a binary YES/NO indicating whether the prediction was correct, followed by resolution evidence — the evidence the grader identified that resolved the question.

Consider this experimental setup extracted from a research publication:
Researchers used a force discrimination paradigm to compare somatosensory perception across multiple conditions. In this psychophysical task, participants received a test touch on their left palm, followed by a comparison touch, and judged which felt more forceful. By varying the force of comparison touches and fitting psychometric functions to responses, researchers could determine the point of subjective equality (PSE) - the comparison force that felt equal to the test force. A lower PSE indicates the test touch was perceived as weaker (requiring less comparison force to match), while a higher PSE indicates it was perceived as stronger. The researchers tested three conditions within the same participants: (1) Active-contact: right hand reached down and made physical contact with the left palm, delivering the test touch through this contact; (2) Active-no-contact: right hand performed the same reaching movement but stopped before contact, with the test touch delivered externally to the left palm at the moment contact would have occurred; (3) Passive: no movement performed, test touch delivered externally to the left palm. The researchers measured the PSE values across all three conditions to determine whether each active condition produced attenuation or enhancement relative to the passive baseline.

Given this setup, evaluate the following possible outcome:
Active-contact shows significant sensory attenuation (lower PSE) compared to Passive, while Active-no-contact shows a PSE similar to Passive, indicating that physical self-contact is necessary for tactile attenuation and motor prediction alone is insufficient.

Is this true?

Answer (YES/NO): YES